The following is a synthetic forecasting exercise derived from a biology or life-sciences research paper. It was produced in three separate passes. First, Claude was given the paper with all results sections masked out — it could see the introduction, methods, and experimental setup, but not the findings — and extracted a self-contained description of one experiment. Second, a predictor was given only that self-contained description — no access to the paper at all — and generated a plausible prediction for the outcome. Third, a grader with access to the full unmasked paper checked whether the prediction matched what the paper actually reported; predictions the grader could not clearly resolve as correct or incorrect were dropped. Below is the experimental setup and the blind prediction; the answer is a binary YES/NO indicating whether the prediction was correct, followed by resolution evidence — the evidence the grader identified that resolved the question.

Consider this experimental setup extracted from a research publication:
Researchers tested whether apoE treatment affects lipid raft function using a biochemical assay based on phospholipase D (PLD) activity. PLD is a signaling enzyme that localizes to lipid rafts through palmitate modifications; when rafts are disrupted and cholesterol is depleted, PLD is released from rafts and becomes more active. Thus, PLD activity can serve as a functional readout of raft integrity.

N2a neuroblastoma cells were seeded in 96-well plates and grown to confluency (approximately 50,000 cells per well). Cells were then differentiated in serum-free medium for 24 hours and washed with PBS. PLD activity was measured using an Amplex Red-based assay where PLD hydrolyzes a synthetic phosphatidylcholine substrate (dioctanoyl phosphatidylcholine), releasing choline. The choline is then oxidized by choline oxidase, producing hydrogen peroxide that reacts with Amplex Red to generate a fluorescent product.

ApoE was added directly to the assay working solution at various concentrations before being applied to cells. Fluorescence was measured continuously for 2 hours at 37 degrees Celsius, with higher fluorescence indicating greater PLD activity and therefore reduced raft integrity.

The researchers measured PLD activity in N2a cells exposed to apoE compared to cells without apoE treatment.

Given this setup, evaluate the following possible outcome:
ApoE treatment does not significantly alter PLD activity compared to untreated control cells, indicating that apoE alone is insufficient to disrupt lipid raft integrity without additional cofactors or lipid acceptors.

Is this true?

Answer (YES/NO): NO